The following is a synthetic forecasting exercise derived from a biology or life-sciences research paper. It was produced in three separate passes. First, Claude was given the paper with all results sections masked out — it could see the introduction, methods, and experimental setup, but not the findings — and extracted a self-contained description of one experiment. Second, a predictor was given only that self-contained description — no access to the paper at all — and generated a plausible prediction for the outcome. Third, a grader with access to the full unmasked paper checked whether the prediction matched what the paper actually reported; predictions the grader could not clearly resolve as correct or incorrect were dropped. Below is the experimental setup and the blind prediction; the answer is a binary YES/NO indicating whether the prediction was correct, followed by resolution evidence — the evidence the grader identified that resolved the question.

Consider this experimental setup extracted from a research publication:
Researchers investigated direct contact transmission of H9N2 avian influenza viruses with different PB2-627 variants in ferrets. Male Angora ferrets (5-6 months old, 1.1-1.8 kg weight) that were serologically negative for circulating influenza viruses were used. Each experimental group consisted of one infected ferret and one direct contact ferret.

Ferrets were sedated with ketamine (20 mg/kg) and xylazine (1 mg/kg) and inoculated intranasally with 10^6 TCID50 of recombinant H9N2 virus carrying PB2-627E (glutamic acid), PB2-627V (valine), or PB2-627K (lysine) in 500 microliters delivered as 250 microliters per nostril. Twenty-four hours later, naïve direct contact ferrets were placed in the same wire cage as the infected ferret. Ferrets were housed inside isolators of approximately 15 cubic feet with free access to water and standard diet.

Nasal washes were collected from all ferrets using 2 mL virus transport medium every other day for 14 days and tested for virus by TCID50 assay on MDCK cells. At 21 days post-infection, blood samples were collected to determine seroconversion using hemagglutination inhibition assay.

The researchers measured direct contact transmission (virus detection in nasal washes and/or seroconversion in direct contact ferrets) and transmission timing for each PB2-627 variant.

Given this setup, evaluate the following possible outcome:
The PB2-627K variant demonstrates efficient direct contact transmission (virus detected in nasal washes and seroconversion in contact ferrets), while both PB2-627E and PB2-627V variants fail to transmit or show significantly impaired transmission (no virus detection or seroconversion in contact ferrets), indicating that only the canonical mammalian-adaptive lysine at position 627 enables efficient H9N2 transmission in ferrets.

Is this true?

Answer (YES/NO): NO